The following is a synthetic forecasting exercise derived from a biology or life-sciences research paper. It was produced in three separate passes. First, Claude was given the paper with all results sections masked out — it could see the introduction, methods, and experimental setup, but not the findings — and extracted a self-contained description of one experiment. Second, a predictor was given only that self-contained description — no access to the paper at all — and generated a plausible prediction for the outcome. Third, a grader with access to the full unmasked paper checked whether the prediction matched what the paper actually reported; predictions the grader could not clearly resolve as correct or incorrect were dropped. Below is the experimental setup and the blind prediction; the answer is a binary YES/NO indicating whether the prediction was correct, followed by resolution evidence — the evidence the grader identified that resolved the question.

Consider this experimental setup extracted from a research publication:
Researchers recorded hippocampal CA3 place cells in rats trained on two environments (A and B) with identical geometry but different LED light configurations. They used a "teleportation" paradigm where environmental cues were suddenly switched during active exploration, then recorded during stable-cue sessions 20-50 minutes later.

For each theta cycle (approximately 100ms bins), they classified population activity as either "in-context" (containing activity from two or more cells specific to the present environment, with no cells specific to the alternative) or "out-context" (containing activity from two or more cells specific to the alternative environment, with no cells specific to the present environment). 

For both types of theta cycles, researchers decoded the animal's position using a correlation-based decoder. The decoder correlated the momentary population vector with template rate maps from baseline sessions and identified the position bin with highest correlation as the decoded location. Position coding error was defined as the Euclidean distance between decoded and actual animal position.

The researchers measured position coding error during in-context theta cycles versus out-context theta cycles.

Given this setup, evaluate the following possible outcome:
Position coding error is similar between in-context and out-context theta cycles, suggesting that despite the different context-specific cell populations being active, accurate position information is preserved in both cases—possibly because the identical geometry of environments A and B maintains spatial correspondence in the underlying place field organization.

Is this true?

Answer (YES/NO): NO